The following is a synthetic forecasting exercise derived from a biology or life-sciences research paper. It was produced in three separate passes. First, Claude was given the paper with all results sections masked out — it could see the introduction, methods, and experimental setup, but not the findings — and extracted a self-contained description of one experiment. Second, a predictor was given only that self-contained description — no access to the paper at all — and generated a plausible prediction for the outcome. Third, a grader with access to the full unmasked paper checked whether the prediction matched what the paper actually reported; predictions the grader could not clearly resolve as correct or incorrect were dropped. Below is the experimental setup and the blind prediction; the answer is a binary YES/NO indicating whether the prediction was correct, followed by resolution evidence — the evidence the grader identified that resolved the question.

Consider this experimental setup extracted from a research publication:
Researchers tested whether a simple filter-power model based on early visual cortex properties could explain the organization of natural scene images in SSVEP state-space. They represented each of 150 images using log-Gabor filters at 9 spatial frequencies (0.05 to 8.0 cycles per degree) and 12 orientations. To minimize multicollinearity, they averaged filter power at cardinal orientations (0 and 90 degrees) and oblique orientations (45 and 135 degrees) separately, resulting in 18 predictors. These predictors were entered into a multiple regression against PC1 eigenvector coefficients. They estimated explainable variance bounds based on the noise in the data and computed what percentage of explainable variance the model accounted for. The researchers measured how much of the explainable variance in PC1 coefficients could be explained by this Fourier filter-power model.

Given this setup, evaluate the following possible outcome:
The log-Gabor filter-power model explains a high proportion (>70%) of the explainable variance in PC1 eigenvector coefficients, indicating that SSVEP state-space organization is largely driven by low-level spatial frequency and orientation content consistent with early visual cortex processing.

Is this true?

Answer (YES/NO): YES